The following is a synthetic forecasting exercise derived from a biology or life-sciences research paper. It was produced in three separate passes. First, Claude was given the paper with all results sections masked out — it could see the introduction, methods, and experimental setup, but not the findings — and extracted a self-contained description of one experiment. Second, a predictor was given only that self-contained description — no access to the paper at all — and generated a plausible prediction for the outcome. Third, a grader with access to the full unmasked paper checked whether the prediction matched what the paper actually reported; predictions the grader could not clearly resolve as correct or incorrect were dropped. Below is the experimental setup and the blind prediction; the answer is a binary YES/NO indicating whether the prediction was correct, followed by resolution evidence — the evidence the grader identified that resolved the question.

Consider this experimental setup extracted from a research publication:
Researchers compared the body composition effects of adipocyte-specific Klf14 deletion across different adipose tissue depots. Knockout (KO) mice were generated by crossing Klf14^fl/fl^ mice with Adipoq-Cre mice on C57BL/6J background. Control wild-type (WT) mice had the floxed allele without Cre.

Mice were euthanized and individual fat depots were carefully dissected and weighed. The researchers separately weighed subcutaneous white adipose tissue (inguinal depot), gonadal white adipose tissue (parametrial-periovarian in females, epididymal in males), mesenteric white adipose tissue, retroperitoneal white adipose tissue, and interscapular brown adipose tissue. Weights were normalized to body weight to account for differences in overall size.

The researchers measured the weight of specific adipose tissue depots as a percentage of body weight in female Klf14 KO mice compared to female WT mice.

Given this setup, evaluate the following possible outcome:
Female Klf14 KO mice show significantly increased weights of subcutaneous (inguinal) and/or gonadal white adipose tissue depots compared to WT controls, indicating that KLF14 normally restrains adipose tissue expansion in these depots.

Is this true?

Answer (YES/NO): YES